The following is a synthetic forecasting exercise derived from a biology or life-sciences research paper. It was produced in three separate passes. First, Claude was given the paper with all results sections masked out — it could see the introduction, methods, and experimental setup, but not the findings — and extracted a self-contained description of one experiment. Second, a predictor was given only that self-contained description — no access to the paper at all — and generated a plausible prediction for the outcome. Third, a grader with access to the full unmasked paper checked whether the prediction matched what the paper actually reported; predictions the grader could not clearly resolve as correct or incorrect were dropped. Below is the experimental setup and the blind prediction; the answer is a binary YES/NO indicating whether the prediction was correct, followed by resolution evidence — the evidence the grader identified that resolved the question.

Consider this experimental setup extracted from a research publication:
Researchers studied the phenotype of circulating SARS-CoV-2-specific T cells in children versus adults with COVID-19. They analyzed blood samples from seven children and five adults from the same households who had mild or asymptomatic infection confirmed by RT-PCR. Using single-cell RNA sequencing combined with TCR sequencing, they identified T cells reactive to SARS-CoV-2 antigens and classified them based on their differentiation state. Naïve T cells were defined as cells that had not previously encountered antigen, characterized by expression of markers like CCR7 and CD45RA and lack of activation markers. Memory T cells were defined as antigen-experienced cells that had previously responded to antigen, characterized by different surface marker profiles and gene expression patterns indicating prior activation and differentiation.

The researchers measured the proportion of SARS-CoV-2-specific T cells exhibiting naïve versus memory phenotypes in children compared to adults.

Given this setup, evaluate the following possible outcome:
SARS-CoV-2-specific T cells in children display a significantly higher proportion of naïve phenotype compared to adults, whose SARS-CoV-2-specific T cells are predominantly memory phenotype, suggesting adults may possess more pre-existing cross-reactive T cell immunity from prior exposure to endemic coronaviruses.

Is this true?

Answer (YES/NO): YES